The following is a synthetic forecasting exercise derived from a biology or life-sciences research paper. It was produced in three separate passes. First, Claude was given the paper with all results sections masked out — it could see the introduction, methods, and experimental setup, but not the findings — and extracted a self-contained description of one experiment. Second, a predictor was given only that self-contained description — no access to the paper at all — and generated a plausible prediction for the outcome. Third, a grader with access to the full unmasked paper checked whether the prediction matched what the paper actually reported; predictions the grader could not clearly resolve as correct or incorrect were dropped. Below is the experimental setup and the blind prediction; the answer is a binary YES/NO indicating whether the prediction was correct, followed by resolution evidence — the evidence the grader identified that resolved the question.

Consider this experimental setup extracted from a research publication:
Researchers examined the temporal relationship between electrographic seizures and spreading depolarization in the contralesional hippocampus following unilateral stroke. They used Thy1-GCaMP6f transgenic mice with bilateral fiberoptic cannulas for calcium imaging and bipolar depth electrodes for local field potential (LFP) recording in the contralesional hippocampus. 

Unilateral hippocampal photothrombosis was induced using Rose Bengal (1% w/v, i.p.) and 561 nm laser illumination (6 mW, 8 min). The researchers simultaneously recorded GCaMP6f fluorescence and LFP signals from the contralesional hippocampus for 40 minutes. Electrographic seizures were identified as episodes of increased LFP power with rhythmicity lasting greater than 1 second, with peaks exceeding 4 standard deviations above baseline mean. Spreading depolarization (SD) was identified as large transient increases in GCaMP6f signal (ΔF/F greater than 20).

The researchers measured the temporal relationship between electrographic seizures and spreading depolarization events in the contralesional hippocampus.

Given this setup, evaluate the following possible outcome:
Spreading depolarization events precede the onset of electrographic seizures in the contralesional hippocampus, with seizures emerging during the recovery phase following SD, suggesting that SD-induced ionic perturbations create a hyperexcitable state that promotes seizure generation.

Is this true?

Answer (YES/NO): NO